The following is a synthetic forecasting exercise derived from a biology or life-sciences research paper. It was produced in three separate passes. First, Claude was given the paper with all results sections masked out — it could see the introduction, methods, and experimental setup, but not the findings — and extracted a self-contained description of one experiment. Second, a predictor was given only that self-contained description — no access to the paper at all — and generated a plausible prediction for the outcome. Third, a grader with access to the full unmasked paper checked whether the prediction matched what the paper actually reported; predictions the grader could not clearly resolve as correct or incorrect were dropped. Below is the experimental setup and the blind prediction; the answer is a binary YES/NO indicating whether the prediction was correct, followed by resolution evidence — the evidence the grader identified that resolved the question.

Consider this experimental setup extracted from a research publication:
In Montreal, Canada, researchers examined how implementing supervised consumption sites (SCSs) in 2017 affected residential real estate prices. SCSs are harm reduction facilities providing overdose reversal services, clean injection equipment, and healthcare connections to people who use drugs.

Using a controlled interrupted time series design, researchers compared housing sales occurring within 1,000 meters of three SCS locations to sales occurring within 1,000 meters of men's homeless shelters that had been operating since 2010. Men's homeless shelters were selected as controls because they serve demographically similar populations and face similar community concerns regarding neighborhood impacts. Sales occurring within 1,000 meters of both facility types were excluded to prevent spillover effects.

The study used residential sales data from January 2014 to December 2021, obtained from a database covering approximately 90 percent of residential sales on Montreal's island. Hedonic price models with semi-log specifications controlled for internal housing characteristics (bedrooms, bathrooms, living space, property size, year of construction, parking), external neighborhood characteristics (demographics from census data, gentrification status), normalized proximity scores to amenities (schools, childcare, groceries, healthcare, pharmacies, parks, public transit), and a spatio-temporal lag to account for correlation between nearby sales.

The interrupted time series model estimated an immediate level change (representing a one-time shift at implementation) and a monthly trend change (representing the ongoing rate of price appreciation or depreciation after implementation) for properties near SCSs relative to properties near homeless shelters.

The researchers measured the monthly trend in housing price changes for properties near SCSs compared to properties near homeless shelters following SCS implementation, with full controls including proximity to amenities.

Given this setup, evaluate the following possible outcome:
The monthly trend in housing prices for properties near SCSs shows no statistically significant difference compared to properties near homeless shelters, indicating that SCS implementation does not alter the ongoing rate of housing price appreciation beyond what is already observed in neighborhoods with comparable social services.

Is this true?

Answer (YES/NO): NO